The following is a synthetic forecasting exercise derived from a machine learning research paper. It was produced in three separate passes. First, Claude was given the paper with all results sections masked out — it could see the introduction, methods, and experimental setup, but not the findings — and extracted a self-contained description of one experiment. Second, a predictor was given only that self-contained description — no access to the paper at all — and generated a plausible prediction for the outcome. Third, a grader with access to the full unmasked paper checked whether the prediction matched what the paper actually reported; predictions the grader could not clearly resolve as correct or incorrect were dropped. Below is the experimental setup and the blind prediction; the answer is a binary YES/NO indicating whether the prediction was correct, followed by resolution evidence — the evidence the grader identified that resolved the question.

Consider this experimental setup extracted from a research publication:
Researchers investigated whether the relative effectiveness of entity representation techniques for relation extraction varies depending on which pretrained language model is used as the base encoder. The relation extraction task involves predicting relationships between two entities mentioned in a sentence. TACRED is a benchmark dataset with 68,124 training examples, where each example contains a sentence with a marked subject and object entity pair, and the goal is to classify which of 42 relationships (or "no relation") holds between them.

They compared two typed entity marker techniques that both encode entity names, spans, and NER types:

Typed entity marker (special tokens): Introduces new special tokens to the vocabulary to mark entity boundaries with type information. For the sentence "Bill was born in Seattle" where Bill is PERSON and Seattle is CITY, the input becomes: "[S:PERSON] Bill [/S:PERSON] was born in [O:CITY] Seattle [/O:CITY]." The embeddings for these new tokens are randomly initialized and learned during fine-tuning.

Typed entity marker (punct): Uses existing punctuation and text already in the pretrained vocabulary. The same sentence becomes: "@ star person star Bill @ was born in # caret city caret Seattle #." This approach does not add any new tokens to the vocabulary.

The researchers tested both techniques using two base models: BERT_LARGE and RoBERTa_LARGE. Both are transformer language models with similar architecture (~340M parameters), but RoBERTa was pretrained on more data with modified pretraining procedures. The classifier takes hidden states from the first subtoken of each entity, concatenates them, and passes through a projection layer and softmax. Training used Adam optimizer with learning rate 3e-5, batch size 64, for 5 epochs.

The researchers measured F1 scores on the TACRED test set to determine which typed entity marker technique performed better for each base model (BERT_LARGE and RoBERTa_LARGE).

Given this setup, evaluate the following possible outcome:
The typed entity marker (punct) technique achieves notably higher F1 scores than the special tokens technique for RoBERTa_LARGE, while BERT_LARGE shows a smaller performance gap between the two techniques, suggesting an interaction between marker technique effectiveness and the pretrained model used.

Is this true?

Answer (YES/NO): YES